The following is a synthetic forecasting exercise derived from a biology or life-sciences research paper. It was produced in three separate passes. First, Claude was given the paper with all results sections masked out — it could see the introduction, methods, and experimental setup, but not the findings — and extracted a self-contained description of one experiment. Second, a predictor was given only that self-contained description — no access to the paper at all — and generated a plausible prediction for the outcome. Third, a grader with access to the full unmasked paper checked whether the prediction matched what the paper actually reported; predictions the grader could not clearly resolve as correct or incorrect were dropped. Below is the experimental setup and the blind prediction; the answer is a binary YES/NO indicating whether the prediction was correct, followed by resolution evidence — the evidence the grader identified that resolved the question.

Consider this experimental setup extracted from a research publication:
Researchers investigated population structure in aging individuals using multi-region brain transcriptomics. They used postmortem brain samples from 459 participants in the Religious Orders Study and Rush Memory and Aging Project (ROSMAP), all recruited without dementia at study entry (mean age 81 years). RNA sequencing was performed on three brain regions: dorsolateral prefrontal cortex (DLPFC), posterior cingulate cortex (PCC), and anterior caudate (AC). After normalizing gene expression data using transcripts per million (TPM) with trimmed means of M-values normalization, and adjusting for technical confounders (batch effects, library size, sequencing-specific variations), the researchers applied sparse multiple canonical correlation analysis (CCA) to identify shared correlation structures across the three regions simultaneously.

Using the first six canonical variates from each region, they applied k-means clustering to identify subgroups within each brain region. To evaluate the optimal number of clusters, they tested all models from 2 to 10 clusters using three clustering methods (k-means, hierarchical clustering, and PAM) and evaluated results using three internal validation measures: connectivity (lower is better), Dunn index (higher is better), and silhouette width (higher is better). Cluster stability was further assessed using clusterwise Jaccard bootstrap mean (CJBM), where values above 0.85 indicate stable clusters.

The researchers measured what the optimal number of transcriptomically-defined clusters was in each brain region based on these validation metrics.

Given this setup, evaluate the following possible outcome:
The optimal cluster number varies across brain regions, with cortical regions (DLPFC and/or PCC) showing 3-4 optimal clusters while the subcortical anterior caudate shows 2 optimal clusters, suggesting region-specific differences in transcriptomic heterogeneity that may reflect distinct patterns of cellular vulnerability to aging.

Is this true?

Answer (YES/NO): NO